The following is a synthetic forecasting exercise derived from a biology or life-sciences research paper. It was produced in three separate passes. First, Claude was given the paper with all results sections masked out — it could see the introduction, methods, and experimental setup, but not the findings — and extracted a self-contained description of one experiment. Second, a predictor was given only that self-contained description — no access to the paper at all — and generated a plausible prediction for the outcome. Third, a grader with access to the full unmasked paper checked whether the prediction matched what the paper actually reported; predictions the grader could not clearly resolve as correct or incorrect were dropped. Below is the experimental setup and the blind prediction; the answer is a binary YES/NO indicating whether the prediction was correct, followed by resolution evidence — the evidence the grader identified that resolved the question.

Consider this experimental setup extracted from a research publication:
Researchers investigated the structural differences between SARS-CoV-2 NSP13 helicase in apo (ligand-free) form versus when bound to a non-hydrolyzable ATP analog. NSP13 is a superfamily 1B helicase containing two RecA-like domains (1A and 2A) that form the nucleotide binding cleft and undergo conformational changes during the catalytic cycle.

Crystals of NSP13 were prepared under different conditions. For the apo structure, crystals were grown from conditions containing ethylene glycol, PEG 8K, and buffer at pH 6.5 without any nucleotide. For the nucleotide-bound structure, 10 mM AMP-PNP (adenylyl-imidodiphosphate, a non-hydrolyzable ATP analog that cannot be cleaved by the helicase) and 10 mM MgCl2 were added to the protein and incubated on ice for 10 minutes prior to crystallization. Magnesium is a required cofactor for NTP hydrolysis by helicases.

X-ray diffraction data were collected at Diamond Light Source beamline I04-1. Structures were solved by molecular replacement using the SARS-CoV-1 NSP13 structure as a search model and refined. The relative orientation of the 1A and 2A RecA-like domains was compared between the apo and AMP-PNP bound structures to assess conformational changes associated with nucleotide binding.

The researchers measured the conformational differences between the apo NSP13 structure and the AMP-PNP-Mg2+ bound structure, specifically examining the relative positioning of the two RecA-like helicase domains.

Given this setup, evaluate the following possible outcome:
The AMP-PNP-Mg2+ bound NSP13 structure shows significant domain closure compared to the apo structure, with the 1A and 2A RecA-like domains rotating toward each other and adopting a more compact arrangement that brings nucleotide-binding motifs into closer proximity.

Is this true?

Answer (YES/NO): YES